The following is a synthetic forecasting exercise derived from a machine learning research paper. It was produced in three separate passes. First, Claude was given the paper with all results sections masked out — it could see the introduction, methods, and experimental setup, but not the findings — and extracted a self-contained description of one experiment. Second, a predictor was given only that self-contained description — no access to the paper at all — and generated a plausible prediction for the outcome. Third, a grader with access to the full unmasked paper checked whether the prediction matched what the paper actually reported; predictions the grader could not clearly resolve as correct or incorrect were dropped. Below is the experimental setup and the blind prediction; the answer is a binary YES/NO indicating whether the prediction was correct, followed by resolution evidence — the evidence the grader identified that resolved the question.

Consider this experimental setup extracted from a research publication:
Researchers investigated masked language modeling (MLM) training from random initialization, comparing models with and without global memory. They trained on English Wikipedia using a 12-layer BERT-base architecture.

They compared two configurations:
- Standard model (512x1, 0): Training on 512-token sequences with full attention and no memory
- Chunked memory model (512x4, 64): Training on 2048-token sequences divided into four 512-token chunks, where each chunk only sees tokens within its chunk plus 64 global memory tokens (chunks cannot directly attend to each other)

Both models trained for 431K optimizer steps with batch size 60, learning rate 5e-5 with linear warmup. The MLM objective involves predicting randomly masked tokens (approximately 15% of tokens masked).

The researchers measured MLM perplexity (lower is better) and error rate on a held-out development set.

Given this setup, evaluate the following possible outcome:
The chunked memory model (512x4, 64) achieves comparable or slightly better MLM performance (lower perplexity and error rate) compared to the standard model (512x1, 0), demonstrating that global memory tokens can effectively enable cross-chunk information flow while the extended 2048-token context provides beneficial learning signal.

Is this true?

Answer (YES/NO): YES